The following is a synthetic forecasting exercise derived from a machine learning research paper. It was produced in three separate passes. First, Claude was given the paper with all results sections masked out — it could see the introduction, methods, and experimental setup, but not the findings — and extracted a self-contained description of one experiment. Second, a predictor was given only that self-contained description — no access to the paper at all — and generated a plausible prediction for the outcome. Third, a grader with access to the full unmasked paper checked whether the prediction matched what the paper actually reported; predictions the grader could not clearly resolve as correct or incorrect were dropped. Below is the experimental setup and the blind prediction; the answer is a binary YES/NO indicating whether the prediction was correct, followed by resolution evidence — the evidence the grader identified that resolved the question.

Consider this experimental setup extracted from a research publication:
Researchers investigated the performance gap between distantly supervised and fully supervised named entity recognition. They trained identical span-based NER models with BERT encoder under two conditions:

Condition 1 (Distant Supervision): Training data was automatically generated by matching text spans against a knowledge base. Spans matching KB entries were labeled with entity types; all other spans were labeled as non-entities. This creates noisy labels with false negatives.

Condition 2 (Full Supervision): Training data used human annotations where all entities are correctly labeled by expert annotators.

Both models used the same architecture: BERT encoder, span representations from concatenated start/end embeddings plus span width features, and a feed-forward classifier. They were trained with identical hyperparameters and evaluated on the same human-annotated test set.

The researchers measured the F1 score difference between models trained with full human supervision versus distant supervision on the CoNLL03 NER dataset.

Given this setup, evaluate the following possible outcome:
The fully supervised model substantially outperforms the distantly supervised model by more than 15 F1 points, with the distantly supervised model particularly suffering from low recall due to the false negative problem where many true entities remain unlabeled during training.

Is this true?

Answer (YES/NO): YES